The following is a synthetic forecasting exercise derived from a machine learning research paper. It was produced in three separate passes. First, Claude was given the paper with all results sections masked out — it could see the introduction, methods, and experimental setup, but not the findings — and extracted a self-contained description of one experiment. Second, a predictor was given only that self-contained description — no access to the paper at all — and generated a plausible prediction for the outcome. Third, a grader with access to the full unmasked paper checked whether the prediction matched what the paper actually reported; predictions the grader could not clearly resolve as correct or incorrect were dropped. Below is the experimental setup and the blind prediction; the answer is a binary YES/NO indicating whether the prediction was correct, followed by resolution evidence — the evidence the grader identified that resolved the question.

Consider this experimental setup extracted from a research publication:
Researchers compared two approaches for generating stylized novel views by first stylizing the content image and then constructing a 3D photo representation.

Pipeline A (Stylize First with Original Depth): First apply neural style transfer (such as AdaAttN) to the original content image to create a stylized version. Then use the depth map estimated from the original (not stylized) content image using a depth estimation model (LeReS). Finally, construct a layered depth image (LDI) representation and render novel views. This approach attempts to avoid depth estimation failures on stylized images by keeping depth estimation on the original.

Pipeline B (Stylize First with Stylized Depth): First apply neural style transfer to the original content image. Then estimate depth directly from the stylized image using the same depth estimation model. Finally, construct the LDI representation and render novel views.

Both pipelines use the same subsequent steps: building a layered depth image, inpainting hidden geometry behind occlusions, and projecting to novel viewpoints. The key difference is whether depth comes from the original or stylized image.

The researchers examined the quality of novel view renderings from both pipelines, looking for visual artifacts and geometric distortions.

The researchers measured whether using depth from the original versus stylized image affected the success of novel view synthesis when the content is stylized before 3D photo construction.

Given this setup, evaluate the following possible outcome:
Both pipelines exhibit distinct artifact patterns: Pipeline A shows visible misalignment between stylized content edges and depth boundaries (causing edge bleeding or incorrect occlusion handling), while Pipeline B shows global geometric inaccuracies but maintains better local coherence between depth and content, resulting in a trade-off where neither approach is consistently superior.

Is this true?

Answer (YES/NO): NO